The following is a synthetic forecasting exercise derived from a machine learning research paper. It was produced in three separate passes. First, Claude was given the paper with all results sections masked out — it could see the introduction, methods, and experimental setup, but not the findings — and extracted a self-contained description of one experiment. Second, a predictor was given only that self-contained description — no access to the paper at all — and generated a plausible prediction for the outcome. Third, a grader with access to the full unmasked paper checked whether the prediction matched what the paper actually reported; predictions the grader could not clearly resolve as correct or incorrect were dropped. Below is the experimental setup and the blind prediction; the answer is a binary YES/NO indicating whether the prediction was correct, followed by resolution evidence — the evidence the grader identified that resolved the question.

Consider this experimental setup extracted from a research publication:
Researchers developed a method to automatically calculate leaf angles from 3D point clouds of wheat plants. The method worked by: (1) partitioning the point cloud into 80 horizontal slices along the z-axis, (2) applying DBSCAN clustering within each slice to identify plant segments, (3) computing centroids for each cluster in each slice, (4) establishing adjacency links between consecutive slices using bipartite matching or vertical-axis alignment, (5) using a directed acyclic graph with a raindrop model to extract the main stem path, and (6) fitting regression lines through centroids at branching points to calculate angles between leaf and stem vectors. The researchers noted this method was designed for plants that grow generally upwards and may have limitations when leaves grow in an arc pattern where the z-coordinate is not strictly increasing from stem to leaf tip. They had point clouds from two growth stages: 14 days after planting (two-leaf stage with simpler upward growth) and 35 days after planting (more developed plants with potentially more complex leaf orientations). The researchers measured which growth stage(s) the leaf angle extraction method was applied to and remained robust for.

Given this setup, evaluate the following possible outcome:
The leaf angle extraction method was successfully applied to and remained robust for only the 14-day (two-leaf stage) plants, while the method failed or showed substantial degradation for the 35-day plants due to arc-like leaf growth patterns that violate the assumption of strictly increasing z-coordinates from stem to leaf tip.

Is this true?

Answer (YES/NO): NO